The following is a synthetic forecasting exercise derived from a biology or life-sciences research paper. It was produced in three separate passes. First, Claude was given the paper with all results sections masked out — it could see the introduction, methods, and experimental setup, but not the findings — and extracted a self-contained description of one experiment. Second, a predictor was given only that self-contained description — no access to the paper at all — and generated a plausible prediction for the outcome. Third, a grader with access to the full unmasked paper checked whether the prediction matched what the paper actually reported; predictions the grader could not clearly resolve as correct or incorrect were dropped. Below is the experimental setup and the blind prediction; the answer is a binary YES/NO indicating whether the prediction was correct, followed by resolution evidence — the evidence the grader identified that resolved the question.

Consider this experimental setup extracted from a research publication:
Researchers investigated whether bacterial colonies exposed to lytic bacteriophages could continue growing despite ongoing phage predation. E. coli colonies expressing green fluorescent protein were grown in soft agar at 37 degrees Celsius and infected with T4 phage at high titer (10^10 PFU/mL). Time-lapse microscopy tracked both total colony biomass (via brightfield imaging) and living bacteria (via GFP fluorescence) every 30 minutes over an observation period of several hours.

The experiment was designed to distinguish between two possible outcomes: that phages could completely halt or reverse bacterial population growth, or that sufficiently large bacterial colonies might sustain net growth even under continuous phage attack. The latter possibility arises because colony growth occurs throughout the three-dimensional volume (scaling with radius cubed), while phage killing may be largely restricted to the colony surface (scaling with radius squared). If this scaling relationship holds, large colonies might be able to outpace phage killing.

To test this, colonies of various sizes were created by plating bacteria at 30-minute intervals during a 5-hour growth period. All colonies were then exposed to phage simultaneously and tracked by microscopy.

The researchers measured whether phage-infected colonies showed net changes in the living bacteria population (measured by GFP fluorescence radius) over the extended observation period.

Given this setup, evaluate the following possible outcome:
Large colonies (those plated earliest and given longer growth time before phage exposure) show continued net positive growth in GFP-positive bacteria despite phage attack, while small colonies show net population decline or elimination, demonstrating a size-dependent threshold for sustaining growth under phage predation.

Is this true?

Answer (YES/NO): NO